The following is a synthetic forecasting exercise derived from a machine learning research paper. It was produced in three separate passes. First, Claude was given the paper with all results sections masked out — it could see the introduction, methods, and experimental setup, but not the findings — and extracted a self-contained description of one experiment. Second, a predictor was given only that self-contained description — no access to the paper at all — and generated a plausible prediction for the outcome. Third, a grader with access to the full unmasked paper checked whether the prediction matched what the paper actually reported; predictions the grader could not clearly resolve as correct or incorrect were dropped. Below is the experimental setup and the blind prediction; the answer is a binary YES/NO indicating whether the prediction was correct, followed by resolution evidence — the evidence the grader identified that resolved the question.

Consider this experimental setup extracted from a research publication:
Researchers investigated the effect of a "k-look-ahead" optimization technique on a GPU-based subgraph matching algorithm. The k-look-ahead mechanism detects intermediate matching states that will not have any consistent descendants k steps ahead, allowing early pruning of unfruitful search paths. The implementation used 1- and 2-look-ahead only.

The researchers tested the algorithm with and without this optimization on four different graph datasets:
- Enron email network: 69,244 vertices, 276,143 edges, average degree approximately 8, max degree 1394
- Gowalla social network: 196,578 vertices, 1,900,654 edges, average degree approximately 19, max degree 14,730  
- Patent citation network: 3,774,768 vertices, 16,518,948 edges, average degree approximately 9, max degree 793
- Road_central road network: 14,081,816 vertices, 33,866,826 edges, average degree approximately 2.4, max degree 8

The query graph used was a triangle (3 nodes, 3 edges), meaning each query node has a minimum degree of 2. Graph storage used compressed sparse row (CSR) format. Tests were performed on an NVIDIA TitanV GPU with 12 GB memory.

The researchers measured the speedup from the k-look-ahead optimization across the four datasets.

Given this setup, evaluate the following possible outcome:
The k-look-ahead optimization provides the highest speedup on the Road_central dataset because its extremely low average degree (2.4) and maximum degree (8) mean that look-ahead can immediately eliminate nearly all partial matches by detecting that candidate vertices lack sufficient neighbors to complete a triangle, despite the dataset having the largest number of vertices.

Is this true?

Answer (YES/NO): YES